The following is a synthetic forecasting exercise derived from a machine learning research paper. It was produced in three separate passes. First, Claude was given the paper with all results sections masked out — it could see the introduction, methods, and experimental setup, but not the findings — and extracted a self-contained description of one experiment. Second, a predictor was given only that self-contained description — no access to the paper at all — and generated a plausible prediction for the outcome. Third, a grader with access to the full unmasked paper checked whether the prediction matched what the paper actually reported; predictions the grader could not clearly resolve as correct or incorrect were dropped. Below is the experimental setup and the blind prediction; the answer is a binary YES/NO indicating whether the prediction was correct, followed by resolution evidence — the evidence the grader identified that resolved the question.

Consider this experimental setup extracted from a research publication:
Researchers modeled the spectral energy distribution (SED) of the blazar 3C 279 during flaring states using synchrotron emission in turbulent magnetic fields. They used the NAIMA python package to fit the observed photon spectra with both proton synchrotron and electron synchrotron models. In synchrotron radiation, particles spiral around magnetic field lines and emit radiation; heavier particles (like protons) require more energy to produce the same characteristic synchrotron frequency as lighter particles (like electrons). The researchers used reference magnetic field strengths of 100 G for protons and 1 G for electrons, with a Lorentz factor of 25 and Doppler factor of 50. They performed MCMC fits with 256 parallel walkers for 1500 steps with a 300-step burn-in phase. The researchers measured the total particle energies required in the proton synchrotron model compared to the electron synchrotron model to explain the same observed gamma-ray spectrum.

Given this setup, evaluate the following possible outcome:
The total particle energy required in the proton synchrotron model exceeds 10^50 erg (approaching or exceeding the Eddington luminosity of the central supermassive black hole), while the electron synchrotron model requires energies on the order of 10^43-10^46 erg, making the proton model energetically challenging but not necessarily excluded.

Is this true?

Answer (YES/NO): NO